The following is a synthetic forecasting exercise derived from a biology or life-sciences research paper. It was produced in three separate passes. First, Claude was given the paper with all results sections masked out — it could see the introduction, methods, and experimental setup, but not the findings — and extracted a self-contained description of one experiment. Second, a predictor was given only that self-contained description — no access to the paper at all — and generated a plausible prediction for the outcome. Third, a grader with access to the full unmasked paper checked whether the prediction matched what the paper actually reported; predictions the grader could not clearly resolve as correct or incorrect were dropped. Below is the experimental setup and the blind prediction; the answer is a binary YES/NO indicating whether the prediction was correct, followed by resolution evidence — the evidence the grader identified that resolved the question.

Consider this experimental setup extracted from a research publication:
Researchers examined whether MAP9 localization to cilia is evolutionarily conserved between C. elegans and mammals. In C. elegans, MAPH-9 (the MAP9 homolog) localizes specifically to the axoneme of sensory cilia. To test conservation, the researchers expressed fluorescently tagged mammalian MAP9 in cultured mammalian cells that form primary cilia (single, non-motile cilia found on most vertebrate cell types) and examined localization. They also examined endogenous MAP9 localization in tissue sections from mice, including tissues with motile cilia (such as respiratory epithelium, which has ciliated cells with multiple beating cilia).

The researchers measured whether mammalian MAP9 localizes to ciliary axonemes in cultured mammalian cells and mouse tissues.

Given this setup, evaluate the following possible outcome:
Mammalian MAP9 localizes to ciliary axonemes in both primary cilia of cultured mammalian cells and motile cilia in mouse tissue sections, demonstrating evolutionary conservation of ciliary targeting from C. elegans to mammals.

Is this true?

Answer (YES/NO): YES